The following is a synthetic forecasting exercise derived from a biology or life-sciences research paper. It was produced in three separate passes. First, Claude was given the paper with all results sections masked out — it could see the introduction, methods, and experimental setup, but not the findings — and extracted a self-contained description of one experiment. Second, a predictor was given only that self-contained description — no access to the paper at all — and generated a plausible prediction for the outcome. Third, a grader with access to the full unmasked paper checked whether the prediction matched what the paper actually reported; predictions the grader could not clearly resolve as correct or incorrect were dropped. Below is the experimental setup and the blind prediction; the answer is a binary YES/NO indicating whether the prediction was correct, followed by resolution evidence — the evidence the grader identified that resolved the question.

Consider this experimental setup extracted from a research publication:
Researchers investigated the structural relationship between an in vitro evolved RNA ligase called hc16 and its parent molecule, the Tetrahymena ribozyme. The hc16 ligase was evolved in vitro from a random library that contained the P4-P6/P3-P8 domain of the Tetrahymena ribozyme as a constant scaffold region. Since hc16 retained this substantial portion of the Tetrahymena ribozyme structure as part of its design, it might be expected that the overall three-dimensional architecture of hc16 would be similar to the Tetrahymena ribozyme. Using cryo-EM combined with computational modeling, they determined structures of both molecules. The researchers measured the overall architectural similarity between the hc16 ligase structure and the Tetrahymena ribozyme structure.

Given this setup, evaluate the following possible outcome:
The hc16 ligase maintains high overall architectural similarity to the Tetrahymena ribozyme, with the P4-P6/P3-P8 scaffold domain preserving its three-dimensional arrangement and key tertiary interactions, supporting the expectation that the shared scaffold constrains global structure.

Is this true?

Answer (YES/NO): NO